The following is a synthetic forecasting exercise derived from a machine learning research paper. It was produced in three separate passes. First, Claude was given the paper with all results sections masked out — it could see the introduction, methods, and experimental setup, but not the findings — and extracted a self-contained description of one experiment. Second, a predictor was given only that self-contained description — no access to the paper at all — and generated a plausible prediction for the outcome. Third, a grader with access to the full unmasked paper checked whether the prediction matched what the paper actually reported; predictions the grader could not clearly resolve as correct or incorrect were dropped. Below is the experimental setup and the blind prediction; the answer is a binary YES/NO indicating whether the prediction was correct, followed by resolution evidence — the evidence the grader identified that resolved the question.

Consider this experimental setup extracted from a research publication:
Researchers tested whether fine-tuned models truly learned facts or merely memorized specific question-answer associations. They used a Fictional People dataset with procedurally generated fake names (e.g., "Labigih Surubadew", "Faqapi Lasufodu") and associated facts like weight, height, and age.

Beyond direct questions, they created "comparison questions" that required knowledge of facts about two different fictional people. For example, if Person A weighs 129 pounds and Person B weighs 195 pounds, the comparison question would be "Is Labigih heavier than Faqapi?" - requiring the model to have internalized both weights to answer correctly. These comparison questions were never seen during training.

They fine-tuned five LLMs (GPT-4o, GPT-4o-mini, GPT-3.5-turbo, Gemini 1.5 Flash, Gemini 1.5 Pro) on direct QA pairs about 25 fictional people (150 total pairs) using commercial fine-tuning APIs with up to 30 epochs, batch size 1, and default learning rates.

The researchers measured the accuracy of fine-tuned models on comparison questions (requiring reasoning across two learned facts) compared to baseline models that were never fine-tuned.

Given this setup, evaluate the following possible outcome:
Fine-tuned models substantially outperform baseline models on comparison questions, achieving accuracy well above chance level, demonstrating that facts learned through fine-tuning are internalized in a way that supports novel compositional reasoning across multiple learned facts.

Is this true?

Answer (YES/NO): NO